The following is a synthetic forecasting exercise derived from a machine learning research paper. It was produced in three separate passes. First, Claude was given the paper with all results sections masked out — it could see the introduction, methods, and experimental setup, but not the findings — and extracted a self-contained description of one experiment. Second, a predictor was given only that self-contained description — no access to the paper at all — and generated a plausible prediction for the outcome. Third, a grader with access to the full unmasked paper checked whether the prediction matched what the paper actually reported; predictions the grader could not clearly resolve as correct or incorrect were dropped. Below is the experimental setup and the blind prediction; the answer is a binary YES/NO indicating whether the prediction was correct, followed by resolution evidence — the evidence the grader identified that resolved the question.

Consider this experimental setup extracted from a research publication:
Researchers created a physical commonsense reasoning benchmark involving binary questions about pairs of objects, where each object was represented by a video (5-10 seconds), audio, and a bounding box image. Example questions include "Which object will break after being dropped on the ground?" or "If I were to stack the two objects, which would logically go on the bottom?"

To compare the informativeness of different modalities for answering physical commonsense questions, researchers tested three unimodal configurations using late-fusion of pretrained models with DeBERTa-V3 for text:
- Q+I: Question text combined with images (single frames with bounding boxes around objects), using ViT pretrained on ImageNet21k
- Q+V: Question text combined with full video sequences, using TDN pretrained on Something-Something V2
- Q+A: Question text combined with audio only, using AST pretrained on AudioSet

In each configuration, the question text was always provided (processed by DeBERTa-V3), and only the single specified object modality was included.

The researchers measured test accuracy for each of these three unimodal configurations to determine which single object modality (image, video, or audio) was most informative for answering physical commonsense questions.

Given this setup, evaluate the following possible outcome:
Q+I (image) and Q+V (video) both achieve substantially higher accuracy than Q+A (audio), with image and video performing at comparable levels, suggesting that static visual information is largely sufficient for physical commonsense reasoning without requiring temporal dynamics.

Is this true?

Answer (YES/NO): NO